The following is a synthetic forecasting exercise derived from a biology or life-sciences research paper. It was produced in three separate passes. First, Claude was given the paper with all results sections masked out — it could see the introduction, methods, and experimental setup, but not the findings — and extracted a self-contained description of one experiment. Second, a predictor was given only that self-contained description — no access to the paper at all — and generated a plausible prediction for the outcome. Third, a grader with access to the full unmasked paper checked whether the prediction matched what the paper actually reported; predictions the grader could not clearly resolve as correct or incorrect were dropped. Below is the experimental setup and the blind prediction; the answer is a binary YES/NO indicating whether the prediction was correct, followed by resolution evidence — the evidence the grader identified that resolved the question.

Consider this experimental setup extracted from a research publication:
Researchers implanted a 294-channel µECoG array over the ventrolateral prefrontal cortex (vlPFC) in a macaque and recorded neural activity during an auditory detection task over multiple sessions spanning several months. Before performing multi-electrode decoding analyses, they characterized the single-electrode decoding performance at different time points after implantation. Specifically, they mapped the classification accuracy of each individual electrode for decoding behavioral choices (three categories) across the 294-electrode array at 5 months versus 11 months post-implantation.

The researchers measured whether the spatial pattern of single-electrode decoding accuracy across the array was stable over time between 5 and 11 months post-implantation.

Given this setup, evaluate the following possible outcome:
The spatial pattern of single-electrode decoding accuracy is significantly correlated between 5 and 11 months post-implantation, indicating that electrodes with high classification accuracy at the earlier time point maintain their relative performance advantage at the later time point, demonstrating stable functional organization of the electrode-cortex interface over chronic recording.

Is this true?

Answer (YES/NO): NO